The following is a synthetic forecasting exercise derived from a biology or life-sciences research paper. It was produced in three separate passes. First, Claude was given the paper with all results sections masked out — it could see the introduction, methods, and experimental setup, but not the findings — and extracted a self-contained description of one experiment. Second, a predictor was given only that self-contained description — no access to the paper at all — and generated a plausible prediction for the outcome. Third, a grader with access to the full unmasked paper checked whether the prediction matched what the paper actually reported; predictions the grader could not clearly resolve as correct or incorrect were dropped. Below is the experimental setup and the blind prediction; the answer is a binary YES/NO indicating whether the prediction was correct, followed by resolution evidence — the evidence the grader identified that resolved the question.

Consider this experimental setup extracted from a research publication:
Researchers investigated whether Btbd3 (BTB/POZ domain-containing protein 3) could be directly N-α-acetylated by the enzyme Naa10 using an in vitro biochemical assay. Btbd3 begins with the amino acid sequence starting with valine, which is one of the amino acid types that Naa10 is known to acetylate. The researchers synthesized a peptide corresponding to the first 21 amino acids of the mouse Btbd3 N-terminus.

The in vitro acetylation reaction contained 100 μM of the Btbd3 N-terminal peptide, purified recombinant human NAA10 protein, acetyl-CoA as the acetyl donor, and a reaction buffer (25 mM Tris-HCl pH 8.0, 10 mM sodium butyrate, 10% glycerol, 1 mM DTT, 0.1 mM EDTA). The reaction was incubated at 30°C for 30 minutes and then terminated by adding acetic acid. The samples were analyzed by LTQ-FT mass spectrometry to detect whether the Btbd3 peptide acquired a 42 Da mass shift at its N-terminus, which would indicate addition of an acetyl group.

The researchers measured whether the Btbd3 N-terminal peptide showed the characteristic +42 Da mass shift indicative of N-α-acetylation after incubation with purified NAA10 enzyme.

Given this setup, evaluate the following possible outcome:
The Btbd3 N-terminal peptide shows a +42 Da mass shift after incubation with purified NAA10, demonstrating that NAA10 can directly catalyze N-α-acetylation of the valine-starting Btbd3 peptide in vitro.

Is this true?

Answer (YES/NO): YES